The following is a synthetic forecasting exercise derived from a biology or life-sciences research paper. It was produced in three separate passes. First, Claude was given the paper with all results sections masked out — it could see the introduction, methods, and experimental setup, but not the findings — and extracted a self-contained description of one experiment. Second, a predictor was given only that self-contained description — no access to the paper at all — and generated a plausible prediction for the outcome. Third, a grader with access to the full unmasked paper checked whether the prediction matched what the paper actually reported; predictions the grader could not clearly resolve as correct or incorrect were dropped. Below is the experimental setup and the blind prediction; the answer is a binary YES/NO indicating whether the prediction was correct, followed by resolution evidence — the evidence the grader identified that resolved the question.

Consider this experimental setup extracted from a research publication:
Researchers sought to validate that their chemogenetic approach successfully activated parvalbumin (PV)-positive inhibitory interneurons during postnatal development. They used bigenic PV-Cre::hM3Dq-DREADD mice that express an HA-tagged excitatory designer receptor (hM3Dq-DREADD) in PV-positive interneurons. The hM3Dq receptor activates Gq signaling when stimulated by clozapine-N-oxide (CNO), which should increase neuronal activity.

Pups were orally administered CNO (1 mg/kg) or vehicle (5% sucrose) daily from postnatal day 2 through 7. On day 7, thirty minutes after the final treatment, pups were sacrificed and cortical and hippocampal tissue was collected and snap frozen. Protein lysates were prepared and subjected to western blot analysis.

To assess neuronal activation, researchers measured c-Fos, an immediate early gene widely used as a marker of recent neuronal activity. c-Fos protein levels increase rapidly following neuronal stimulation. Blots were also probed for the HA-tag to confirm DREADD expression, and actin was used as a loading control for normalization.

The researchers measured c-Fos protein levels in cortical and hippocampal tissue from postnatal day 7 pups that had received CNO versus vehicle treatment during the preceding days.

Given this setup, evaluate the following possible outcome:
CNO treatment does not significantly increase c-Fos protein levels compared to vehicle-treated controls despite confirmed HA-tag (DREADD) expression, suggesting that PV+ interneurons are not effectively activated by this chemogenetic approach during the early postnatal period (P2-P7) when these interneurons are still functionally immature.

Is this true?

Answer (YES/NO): NO